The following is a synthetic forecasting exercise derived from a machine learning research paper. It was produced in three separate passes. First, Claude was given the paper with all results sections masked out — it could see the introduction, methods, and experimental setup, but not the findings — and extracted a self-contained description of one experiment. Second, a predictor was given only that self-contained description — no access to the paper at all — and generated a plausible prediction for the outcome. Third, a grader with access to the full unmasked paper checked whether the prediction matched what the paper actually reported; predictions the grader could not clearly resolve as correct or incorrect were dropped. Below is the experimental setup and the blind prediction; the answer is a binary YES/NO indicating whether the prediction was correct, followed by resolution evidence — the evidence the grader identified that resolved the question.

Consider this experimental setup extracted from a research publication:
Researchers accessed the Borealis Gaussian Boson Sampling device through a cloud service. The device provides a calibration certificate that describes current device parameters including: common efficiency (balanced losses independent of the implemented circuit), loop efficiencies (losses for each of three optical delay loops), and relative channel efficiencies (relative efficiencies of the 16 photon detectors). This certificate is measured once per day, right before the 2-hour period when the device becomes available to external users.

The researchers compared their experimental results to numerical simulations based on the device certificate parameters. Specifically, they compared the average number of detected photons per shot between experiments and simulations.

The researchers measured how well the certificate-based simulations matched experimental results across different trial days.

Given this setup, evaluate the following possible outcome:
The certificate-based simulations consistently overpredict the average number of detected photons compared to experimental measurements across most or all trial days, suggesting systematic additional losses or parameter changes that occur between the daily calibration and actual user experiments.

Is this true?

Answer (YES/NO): NO